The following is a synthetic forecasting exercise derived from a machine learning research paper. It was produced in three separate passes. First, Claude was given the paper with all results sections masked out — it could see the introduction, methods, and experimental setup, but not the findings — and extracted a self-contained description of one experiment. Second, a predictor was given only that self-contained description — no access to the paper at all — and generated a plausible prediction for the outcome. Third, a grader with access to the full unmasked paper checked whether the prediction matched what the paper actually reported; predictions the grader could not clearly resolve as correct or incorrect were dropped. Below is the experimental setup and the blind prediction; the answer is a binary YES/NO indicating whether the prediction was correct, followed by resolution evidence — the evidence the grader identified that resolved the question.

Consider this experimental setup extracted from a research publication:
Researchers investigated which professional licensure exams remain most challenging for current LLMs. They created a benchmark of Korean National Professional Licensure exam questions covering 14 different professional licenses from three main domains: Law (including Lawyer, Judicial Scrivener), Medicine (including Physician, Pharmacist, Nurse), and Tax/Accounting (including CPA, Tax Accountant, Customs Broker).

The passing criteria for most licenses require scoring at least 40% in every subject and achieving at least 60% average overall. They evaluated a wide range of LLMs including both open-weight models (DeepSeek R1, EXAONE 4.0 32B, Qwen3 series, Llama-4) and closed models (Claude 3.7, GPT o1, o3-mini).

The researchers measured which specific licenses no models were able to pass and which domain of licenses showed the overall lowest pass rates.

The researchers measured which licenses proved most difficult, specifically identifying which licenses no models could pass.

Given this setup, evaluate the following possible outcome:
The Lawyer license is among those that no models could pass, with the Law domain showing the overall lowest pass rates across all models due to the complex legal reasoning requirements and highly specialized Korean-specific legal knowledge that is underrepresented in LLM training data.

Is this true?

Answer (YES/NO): NO